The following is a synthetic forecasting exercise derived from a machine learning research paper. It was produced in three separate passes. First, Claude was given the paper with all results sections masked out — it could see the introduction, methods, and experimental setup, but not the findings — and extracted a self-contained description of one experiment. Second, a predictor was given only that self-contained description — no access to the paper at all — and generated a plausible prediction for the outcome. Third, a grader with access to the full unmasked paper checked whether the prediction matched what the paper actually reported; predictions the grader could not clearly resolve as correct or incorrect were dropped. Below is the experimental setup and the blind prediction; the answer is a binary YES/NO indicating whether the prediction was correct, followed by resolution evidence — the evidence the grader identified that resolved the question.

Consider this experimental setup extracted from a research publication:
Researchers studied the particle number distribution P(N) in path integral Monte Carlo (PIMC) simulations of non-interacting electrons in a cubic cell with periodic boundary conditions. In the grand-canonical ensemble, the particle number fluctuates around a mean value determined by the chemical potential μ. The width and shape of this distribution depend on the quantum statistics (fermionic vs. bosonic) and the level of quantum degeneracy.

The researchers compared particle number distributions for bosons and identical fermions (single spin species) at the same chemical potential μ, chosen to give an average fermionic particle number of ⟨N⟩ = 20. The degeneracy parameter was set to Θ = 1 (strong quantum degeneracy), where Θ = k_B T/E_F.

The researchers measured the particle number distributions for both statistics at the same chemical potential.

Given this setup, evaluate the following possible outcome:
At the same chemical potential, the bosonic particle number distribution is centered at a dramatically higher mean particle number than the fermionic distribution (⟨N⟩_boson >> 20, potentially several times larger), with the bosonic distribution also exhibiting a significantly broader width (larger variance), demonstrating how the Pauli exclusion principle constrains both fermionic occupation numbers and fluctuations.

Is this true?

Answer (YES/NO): YES